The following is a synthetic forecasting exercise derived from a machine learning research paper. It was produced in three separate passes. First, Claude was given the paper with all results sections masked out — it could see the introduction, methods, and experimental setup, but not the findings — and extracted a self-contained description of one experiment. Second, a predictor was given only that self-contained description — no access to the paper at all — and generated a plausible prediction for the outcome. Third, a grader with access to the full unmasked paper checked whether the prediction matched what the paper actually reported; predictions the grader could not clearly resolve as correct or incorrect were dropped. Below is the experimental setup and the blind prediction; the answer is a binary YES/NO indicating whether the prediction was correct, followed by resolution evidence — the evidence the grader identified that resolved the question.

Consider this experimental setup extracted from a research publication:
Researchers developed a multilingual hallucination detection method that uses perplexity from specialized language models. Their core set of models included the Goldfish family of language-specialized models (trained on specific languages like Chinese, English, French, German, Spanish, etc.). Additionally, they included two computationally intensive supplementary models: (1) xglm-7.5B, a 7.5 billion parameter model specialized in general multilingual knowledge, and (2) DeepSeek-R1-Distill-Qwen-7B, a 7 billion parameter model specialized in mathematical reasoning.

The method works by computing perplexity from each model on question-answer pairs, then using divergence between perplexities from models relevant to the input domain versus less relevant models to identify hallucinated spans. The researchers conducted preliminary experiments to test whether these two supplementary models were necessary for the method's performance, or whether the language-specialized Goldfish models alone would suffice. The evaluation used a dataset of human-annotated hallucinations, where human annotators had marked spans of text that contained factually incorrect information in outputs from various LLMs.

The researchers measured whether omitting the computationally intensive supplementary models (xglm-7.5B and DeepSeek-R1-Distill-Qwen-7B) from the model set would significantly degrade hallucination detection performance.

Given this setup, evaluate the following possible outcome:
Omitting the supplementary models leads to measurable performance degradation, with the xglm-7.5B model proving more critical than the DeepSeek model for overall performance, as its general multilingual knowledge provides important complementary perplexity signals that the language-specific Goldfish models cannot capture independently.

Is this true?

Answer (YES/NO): NO